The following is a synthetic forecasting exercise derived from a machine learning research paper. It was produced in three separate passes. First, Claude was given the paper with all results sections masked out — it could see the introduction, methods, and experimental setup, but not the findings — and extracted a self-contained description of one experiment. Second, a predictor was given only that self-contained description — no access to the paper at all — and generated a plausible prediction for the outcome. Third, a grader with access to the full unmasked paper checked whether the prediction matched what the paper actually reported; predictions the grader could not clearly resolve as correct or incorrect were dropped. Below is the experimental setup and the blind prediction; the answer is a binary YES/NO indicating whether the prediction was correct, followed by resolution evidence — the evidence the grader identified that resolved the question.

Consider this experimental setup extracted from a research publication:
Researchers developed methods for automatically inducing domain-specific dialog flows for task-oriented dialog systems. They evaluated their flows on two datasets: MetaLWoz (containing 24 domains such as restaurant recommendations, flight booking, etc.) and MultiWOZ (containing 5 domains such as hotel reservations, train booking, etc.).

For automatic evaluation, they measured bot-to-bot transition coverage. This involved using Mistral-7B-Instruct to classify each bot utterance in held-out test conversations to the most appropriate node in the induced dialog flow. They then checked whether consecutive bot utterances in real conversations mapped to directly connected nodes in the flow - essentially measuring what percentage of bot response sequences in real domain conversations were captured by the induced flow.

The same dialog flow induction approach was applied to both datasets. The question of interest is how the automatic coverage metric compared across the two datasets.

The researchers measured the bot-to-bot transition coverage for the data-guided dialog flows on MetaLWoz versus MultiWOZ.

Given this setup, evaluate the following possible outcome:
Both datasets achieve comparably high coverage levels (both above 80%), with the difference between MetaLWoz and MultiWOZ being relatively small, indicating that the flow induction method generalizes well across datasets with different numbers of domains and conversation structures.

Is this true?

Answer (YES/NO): NO